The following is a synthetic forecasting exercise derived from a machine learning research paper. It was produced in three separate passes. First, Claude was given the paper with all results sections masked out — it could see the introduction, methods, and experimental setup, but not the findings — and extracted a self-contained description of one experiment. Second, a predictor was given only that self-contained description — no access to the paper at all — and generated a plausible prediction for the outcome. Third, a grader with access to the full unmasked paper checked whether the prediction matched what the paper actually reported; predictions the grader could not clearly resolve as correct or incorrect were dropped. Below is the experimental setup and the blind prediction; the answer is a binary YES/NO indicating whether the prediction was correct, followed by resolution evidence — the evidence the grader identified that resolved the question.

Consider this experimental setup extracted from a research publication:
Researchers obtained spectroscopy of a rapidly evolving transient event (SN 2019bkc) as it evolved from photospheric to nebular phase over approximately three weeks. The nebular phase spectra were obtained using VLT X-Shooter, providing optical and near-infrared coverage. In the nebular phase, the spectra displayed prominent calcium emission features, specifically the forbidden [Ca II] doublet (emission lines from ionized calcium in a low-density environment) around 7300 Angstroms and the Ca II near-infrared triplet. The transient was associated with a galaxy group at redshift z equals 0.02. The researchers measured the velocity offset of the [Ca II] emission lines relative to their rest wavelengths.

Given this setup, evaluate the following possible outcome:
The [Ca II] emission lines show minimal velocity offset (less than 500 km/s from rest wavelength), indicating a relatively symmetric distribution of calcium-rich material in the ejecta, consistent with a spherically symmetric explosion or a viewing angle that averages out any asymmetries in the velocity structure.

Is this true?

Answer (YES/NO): NO